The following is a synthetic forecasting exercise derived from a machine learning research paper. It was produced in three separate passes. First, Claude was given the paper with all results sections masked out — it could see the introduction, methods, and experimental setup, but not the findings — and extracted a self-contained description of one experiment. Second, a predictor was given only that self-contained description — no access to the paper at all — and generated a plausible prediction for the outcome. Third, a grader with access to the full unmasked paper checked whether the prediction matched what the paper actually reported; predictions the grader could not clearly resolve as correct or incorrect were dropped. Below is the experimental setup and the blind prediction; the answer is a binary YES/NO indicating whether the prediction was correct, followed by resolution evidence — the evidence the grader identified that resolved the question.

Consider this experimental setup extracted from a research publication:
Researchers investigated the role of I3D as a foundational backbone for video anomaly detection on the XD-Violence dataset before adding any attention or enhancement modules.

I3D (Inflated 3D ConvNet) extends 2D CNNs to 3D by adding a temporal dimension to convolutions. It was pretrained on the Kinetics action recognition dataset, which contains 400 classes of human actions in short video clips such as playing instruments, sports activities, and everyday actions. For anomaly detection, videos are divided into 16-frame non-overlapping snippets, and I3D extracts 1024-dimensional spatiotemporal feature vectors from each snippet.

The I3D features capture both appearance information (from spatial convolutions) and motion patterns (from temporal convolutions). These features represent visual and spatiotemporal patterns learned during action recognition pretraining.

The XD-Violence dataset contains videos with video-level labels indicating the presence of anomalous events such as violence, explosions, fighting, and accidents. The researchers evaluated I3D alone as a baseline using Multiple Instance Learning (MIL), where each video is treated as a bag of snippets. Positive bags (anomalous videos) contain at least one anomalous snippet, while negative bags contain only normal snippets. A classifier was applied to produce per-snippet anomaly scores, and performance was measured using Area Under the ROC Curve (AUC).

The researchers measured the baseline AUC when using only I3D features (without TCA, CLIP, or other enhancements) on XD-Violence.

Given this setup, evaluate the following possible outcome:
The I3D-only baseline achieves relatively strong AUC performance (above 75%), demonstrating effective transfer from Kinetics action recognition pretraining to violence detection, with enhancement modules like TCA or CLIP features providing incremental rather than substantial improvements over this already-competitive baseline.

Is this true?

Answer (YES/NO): NO